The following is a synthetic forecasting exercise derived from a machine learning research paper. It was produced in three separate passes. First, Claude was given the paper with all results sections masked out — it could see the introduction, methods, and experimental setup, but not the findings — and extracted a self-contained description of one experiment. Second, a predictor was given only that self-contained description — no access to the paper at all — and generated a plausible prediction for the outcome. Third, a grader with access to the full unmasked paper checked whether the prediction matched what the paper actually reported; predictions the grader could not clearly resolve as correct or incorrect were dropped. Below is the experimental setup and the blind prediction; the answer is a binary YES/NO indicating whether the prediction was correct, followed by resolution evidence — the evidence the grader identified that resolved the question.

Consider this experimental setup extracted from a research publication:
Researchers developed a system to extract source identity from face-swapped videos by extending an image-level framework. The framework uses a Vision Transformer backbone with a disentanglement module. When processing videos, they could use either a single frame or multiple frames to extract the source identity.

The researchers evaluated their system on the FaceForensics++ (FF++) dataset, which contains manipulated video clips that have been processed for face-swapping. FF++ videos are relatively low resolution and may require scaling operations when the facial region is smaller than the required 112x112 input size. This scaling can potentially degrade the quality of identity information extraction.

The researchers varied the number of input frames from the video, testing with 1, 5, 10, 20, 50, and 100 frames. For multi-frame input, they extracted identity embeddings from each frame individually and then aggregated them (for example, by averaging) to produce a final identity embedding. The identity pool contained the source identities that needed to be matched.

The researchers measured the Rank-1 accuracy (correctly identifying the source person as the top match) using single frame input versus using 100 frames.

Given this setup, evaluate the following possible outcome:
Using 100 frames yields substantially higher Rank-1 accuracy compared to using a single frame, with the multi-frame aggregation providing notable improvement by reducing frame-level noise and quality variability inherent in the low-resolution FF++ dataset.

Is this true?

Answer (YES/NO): YES